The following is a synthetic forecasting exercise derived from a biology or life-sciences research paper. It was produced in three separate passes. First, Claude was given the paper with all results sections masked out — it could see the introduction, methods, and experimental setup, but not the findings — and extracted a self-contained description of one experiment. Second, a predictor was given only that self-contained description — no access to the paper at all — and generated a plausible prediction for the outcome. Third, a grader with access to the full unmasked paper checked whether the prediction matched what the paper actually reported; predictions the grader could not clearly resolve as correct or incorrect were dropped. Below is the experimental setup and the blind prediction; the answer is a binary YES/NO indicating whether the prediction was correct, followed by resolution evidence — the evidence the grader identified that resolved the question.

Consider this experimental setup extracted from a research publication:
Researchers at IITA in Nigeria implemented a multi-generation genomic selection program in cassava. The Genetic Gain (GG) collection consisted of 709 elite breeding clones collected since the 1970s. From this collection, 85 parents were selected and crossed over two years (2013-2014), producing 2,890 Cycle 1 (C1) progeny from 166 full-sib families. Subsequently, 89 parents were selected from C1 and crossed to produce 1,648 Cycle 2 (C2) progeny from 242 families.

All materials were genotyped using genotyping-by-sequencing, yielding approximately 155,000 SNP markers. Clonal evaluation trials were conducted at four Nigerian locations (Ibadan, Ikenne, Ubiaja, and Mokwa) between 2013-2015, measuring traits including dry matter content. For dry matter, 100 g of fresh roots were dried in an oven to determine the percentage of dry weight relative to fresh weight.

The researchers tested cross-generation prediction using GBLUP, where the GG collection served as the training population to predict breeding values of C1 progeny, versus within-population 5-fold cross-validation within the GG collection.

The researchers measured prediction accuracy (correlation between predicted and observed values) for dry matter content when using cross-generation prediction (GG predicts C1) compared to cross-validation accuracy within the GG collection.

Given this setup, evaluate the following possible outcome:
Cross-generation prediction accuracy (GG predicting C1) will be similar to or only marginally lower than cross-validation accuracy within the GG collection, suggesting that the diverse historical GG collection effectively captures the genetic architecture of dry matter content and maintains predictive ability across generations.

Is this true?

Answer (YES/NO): NO